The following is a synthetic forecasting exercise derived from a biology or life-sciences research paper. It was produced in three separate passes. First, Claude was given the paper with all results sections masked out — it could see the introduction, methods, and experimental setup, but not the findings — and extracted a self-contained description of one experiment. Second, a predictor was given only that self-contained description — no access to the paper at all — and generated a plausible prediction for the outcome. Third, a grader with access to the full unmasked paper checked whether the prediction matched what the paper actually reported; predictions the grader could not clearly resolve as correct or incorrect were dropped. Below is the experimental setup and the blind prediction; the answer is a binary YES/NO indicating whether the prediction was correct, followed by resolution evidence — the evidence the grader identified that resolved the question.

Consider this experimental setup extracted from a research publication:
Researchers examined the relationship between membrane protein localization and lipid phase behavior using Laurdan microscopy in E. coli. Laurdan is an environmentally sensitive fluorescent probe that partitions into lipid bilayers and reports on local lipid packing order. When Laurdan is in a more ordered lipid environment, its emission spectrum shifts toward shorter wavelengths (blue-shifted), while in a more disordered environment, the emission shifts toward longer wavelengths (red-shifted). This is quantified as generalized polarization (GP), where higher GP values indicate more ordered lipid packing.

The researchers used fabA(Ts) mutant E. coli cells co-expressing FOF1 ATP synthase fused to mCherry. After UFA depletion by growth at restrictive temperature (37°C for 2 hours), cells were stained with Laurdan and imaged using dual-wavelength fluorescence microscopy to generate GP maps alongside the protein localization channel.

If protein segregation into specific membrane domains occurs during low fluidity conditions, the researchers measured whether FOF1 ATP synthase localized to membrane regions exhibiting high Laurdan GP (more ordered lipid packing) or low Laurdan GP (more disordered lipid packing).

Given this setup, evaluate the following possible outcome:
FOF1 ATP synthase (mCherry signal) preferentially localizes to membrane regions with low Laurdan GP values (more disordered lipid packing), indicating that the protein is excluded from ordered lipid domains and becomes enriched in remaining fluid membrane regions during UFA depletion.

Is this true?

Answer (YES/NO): YES